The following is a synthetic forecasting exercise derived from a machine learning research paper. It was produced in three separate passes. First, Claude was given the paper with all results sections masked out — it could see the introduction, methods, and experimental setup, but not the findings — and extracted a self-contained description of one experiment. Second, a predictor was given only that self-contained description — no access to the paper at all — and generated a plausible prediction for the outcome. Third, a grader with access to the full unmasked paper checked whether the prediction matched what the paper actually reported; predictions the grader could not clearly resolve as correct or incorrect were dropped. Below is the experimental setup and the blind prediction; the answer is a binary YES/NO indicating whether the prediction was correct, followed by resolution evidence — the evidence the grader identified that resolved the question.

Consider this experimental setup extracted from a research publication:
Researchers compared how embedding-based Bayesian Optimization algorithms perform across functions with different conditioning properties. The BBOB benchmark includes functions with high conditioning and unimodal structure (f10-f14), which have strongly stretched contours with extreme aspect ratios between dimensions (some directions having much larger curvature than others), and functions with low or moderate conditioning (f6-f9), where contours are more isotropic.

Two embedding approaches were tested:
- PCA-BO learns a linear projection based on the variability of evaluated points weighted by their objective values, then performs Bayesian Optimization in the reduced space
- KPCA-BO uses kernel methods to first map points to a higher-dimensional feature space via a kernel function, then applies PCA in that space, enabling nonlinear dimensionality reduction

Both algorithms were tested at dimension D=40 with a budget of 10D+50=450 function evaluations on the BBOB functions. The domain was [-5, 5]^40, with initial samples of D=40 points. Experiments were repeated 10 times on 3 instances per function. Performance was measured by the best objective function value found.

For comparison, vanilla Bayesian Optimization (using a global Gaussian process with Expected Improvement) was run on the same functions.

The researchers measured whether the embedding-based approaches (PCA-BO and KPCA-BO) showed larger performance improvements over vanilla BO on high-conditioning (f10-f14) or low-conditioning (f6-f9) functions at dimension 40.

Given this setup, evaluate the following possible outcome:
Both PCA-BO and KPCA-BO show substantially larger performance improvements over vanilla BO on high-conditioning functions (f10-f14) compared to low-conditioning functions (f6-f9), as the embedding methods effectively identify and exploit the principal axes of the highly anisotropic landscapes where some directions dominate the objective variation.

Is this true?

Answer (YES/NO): NO